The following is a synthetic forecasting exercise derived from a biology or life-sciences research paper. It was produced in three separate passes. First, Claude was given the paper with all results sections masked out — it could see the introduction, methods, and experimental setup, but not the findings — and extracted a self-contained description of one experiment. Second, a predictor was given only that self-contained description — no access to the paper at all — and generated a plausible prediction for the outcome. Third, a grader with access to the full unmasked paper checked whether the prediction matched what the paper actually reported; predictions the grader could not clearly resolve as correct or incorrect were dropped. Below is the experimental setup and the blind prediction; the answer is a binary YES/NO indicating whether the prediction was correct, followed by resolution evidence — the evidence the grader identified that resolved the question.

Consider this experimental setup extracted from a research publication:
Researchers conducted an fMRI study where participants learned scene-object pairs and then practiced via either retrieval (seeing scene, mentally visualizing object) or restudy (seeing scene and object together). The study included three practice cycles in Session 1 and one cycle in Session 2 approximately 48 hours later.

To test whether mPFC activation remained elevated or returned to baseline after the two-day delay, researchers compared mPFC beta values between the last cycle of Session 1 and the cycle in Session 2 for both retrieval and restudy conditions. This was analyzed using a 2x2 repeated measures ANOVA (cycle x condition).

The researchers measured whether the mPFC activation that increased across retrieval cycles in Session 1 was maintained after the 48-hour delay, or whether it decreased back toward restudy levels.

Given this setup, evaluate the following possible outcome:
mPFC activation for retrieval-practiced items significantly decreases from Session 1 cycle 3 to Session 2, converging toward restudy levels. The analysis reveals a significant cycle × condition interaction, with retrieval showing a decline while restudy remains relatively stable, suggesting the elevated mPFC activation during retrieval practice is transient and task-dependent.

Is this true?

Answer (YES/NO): NO